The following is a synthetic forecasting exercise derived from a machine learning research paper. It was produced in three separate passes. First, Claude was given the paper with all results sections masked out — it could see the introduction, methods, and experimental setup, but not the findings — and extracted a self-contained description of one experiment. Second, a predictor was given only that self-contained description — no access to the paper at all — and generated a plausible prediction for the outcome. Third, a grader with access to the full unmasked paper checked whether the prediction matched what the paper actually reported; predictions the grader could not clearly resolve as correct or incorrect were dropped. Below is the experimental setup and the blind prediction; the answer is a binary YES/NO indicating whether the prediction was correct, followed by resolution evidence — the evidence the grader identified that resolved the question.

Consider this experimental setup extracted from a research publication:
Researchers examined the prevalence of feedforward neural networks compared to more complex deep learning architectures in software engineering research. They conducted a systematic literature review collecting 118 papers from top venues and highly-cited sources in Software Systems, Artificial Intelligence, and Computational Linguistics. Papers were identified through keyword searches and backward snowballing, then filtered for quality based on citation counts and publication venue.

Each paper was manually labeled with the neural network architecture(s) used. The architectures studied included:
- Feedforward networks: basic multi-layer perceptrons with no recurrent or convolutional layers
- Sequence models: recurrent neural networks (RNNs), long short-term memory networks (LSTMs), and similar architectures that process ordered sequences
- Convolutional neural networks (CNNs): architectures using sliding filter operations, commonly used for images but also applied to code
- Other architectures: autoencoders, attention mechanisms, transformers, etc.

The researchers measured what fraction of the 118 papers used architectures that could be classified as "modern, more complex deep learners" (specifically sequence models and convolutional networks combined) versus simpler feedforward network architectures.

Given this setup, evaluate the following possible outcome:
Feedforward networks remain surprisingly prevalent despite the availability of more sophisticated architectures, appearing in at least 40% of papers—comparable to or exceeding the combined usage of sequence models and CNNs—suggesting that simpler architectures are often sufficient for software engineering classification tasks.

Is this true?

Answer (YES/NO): NO